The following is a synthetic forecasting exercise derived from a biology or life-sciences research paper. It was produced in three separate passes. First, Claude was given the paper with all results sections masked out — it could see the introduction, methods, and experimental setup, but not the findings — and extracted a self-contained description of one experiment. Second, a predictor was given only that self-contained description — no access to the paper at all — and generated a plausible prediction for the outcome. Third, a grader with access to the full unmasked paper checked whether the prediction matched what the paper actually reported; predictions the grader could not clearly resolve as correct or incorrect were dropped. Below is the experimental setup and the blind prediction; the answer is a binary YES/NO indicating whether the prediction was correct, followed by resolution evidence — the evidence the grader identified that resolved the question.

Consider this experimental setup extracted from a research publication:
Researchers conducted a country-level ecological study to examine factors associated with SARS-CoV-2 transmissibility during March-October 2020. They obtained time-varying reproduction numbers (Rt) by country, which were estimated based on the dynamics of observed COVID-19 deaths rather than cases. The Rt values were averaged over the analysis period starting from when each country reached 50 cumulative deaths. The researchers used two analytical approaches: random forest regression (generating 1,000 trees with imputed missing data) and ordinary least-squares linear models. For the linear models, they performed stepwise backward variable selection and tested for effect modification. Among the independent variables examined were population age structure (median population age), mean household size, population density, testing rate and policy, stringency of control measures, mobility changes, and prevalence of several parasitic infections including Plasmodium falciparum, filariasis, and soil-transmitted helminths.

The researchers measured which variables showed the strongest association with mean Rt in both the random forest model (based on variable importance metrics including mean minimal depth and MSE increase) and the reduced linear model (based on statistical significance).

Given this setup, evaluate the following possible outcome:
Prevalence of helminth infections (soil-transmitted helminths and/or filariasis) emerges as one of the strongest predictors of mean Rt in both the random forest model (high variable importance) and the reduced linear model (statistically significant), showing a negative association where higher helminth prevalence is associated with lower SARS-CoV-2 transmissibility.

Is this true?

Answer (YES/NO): YES